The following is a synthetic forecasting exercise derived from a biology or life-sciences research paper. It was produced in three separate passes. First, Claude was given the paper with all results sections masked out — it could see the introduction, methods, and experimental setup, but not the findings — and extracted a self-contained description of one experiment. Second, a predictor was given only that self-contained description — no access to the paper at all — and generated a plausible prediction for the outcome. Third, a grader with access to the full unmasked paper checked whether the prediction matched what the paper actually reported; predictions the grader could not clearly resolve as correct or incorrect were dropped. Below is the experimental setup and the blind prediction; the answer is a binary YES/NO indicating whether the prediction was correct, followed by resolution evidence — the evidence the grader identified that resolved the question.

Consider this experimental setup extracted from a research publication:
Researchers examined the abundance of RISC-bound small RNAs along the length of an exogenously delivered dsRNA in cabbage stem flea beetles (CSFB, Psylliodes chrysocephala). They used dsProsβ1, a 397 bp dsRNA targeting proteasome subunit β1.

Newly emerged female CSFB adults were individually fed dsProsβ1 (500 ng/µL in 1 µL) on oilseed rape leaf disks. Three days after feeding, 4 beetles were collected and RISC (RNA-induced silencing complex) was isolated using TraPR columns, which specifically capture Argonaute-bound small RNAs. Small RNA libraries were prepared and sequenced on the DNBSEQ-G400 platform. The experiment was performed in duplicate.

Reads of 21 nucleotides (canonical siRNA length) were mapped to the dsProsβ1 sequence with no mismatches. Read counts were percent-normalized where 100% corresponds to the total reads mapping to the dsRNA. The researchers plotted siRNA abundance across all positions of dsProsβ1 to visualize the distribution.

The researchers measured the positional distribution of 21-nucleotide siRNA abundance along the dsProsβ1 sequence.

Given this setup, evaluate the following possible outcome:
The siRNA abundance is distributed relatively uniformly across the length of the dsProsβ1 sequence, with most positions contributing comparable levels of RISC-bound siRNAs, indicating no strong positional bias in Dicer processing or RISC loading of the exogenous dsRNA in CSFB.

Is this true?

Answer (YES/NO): NO